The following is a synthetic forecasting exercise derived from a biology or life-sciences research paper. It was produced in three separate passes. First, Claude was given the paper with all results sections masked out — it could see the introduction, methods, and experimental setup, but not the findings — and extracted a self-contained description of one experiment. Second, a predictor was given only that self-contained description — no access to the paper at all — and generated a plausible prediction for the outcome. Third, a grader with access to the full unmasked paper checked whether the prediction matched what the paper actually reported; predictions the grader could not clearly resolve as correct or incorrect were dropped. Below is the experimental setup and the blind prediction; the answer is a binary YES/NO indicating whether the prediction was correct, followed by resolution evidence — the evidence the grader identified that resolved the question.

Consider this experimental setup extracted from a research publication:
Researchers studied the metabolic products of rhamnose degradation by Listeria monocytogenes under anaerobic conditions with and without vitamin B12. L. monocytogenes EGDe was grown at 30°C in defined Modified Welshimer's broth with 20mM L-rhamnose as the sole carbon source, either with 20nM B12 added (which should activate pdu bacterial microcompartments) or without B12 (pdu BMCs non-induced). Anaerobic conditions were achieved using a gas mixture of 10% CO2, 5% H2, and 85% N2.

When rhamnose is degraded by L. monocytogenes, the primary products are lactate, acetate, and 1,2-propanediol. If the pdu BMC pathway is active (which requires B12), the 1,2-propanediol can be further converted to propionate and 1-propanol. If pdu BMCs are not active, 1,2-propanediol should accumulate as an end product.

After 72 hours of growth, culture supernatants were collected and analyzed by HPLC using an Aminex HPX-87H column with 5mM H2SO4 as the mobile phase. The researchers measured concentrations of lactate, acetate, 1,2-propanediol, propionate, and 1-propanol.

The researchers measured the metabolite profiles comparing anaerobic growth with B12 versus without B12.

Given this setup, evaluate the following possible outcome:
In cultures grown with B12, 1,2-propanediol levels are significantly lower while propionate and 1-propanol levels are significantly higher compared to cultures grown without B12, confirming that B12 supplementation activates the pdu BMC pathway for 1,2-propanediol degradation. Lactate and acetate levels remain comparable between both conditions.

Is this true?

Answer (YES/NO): NO